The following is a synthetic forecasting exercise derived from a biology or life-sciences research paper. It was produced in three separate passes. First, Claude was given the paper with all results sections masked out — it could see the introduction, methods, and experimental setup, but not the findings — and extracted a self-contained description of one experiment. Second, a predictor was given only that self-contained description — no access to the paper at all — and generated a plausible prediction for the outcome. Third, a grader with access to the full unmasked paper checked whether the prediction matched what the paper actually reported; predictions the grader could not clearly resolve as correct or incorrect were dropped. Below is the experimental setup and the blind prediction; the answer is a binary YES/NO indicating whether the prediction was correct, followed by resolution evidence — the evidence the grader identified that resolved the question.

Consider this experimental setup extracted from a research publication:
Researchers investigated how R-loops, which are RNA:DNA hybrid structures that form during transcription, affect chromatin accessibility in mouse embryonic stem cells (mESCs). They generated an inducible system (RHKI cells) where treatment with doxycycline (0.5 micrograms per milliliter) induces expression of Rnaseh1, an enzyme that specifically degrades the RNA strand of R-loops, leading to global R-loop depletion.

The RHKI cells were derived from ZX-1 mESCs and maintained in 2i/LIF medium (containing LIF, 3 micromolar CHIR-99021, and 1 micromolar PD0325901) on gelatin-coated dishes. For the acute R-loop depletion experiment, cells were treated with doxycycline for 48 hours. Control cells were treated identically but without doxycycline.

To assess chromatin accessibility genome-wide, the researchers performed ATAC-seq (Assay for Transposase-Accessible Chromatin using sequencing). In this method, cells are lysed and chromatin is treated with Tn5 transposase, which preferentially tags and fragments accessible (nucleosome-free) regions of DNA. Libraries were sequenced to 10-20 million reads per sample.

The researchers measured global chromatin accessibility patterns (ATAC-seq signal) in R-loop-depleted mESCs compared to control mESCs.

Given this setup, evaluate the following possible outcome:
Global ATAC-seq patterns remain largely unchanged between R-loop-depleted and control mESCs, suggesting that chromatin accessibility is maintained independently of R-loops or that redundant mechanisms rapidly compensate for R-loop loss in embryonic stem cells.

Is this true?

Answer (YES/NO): YES